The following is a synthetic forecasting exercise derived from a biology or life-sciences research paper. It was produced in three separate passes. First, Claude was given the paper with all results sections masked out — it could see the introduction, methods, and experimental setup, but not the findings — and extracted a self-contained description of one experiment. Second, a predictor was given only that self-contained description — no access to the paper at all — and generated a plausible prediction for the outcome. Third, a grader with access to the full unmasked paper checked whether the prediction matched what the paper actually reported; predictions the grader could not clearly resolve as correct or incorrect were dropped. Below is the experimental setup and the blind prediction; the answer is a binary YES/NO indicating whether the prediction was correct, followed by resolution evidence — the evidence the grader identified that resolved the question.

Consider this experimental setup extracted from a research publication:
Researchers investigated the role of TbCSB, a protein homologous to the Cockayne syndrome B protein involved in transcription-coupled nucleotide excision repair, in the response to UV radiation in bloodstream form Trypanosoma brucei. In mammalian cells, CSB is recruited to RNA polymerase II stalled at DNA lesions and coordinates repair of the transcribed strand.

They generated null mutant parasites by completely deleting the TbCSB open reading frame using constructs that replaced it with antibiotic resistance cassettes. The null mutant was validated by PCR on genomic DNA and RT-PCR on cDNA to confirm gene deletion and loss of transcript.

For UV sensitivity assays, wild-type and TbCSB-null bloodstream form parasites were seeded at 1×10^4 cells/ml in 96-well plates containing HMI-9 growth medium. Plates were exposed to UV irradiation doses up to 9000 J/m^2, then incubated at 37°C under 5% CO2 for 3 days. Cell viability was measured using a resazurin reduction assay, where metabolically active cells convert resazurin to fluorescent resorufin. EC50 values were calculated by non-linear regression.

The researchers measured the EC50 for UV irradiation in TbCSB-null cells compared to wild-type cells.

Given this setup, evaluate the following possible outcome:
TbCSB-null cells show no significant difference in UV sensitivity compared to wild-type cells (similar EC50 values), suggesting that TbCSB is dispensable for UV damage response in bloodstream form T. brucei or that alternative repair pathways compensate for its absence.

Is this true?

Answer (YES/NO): NO